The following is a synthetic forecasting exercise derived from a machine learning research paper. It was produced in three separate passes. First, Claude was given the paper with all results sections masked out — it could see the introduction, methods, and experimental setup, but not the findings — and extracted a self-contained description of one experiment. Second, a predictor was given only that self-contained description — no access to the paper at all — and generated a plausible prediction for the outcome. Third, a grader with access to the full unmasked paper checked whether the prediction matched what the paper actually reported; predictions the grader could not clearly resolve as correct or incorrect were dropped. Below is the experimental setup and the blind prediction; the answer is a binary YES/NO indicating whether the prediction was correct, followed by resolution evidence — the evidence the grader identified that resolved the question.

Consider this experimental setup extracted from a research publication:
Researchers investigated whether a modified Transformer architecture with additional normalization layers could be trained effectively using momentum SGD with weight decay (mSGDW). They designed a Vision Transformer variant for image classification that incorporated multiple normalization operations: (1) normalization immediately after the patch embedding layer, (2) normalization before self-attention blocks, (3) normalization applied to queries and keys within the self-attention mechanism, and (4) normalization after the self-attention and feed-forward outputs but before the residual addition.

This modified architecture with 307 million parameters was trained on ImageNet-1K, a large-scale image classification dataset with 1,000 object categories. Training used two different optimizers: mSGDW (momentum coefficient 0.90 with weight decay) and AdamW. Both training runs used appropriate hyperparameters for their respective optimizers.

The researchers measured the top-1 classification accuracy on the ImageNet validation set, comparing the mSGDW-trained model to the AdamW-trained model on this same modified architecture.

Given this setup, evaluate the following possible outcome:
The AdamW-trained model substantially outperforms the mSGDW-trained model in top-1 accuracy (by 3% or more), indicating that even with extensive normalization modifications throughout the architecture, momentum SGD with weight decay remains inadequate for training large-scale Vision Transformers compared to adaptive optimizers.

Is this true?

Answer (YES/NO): NO